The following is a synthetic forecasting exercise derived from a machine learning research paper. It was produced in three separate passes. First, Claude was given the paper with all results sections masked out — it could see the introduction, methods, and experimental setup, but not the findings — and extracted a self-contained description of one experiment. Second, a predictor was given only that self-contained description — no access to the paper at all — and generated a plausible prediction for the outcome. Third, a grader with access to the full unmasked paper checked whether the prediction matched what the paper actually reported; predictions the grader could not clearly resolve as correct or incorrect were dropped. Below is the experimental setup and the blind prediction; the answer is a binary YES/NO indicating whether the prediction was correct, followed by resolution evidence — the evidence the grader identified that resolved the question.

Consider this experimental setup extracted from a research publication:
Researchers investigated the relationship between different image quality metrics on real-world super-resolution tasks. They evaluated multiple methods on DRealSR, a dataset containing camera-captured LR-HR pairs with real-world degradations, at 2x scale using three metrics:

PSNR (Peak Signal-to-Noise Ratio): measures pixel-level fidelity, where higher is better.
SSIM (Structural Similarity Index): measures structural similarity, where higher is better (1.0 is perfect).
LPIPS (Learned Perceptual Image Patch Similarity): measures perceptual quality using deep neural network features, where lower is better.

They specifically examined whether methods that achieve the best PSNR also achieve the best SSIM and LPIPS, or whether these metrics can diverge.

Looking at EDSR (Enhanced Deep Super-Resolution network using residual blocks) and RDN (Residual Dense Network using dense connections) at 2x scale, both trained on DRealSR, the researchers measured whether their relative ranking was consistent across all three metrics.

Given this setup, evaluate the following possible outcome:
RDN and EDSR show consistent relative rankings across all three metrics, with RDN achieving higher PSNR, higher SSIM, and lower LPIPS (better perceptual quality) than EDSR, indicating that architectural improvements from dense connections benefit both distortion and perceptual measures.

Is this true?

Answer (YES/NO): YES